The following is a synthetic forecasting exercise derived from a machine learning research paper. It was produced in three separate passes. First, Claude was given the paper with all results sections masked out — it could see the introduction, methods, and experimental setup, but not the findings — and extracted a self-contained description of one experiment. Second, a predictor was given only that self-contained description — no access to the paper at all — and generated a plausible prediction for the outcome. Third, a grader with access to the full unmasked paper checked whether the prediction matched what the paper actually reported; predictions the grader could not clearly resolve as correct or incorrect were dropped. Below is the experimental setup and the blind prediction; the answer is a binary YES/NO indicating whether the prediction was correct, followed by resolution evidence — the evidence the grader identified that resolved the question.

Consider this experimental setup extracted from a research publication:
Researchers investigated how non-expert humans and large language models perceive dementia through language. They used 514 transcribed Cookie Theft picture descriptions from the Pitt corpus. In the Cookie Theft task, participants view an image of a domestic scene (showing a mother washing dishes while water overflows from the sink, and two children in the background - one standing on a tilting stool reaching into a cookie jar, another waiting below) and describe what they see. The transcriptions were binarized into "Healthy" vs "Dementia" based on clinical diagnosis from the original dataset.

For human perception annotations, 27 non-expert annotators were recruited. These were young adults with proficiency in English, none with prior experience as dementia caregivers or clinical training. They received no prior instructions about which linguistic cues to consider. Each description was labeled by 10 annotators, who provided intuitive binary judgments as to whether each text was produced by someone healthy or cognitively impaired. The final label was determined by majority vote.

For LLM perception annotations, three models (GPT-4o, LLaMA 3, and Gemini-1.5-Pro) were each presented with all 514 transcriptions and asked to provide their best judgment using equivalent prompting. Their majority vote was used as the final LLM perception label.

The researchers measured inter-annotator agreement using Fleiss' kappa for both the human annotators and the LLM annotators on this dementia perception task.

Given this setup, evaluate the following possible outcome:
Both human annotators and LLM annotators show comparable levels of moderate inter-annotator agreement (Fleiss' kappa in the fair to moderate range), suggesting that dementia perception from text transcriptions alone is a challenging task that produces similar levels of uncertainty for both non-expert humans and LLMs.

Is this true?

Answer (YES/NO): NO